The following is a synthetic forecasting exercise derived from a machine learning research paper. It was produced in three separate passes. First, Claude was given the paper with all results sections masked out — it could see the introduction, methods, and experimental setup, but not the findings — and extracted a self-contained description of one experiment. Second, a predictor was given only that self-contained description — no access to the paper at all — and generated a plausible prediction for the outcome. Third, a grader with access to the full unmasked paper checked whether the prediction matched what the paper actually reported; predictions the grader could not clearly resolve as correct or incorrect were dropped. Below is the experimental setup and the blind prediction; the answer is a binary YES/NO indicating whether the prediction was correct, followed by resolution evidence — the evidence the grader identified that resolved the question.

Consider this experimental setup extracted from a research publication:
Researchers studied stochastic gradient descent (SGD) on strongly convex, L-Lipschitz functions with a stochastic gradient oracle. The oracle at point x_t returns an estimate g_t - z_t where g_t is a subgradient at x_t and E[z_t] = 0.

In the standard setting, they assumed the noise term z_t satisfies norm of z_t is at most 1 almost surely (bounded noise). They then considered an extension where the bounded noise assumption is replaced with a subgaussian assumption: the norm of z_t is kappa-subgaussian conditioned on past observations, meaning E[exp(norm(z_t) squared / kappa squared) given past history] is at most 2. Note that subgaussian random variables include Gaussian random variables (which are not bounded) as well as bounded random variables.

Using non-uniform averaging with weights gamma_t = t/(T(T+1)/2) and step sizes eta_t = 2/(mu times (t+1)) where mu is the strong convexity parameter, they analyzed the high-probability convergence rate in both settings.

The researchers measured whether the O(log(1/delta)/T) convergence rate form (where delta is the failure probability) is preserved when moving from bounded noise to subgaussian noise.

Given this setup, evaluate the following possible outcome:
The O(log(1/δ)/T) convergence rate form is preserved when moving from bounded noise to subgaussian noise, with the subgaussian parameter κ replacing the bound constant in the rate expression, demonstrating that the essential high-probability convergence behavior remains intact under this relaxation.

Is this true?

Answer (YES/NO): YES